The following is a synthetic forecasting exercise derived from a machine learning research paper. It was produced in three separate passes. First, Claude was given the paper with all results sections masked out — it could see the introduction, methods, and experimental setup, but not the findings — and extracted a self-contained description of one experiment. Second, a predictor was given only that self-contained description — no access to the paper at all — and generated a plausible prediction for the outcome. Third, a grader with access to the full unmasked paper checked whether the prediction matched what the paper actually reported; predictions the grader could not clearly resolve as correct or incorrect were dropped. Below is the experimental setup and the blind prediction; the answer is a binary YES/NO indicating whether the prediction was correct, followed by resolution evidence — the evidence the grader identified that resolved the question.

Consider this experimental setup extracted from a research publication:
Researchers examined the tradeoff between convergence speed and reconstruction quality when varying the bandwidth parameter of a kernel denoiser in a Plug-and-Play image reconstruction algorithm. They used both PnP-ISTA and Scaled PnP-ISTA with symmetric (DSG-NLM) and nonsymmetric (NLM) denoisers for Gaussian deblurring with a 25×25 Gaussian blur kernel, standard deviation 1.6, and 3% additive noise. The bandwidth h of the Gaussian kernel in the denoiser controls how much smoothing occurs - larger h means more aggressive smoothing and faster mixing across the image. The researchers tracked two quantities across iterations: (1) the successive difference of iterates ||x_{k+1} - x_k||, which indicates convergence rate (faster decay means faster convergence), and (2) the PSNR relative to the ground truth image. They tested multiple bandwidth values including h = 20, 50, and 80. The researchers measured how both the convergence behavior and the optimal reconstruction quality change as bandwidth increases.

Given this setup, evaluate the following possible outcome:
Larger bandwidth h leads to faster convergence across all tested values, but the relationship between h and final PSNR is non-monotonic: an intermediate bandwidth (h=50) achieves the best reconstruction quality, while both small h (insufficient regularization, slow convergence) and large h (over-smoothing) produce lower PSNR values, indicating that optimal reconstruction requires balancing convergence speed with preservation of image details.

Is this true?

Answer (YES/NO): YES